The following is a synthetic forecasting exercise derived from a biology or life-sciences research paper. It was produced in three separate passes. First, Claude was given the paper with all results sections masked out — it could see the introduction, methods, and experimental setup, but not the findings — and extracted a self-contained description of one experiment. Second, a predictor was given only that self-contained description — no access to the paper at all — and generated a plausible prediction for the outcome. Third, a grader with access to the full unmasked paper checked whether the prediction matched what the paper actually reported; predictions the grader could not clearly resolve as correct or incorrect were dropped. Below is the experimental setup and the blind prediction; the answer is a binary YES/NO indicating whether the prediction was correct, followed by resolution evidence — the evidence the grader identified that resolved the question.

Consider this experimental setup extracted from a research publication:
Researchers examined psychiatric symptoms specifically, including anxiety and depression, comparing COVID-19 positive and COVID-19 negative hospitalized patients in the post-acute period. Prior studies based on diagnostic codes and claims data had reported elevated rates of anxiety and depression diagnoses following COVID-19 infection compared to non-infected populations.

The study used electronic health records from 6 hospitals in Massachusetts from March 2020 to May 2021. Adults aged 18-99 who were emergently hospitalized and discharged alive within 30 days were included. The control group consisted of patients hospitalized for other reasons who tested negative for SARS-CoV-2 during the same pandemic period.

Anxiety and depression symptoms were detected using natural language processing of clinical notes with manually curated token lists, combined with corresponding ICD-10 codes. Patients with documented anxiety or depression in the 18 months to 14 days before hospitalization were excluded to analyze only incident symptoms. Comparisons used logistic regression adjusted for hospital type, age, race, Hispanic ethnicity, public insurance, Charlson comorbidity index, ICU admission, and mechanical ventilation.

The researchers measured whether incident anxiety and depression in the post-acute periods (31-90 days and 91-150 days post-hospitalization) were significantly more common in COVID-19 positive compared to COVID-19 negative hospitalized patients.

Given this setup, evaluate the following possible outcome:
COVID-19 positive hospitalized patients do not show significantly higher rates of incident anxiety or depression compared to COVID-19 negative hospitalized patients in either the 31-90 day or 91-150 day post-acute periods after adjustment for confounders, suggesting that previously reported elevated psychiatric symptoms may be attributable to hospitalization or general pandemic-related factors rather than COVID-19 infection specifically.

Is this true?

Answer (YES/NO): YES